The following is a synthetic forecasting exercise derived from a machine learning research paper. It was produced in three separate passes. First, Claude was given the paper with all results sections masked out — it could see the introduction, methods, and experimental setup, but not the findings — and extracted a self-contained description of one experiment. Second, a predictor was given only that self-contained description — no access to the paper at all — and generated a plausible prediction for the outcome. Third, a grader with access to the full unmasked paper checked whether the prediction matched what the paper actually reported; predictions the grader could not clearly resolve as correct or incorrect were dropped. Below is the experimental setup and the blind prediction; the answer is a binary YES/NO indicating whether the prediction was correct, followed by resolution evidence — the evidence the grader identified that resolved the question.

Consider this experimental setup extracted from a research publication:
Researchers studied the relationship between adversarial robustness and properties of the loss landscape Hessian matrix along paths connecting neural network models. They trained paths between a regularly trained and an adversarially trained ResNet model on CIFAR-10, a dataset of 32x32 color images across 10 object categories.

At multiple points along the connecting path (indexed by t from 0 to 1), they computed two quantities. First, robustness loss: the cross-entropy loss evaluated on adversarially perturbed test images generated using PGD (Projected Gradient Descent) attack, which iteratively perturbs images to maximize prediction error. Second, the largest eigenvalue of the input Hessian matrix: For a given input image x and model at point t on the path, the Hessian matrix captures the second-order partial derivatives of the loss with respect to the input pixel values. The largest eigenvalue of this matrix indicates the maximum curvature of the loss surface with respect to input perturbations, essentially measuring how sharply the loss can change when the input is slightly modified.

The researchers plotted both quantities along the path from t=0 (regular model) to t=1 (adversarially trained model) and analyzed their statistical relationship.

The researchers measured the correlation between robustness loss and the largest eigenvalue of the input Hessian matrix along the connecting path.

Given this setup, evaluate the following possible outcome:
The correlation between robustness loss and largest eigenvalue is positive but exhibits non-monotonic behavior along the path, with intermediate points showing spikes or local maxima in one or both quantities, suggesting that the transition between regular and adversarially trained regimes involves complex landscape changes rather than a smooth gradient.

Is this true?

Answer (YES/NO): YES